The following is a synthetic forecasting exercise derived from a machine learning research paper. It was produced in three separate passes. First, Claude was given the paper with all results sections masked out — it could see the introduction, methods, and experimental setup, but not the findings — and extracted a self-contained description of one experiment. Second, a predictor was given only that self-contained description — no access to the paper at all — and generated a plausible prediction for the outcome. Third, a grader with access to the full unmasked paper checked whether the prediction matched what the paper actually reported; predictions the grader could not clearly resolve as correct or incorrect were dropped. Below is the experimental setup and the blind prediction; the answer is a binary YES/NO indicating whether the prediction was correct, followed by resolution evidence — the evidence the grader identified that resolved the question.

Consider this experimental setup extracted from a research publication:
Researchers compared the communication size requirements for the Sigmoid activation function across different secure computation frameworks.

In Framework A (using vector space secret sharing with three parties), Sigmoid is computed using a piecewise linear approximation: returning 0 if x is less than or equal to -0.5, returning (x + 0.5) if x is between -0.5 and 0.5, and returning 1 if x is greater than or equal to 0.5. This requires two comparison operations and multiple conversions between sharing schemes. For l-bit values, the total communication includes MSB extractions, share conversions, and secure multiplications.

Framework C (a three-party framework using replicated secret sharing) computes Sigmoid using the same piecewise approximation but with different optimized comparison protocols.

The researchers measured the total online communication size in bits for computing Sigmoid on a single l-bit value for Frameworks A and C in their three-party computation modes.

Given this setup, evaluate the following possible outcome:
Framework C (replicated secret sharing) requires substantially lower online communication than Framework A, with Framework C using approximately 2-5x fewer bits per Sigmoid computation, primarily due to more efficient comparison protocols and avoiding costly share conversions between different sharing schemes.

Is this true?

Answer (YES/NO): YES